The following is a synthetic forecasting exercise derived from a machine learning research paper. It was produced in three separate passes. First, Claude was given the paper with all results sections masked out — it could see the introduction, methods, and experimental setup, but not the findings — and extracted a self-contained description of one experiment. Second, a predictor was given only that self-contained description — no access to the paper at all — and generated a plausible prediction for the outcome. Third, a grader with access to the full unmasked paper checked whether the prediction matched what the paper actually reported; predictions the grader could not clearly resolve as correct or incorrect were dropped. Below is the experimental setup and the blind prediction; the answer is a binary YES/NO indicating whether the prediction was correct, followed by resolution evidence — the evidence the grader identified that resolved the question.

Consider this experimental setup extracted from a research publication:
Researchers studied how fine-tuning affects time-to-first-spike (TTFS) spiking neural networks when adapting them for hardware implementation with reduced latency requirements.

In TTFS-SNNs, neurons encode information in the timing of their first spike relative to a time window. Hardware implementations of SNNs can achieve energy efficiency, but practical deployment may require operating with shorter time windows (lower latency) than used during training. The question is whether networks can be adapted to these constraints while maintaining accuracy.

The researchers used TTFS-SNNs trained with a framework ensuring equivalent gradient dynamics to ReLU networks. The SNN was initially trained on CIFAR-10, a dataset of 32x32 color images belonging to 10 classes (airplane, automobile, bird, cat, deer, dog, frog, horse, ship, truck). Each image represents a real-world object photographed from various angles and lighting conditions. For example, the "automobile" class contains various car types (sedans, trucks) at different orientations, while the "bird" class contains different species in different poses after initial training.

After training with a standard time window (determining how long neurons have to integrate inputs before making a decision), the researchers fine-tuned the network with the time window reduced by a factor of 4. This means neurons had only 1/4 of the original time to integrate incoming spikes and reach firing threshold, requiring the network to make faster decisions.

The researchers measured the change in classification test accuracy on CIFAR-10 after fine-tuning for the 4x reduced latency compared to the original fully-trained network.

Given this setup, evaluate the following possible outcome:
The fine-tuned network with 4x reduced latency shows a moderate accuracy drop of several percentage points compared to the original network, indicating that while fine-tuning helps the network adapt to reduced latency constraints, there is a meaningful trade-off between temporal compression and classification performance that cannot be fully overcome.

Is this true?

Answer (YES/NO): NO